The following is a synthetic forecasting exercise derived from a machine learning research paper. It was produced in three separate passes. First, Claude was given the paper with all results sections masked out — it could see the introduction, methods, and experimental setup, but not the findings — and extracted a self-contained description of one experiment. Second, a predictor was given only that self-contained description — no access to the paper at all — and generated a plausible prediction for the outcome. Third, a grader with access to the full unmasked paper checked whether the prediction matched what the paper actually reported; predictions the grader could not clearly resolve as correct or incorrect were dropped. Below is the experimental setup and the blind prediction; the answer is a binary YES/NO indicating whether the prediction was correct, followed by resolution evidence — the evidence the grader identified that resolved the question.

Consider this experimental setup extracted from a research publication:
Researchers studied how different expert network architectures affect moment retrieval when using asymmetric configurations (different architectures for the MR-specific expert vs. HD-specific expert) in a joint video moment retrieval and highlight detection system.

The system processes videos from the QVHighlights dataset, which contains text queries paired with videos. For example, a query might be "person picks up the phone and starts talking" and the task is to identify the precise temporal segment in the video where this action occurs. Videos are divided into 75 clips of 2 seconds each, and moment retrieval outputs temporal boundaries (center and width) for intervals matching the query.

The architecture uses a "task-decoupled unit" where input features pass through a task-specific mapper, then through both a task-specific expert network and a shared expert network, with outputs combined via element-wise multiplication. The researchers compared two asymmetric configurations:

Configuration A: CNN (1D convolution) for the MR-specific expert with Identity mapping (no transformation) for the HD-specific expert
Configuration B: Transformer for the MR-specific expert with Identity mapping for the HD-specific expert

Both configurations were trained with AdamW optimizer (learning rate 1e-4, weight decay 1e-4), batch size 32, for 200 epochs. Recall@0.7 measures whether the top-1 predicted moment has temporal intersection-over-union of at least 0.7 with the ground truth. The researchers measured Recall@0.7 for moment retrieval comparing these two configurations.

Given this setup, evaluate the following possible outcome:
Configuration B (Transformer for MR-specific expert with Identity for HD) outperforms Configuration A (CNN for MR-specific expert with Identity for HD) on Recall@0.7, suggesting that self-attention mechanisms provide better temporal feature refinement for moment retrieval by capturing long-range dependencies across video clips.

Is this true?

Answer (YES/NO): NO